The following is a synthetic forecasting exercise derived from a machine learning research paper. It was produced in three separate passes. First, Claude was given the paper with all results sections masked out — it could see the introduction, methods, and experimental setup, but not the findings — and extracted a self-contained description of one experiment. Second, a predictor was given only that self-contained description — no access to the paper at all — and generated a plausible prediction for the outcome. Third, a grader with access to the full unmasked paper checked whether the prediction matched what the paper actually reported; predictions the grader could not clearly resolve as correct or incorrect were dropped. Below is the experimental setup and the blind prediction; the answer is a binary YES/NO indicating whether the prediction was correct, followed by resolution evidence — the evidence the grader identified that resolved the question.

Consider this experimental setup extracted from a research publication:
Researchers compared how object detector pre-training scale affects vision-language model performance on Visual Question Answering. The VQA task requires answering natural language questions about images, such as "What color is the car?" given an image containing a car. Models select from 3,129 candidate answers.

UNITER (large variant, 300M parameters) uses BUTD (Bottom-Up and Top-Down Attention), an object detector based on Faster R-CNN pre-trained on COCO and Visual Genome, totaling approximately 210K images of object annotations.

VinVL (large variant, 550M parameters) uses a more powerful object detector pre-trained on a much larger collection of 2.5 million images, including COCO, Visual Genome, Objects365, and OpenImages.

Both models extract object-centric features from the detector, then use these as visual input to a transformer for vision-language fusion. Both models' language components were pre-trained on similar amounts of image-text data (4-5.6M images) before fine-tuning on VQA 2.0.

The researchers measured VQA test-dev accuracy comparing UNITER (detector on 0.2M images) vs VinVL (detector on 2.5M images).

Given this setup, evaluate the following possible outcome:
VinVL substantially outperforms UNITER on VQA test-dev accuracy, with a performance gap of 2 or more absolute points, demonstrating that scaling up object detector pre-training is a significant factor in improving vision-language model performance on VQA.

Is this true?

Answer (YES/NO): YES